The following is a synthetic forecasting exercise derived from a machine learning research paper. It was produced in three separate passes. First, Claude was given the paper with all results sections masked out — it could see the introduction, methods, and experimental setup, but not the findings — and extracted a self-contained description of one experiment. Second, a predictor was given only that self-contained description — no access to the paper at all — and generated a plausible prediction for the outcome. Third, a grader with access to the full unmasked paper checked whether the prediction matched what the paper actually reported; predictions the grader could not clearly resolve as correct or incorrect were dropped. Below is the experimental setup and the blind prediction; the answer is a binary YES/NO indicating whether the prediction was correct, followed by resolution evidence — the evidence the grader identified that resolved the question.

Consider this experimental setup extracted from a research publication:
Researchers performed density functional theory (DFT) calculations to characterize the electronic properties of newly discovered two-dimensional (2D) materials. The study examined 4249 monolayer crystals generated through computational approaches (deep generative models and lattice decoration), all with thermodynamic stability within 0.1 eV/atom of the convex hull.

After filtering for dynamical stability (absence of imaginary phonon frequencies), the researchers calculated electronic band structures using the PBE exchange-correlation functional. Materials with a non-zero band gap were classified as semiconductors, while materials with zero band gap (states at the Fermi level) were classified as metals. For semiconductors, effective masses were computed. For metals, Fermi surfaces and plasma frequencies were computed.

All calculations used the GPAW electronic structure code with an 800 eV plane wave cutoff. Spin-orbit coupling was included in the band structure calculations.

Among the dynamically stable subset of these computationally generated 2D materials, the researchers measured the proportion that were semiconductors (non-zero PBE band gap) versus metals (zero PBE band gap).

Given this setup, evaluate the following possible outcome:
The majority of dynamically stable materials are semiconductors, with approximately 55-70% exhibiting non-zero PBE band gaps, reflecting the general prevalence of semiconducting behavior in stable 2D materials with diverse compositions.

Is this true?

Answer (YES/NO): NO